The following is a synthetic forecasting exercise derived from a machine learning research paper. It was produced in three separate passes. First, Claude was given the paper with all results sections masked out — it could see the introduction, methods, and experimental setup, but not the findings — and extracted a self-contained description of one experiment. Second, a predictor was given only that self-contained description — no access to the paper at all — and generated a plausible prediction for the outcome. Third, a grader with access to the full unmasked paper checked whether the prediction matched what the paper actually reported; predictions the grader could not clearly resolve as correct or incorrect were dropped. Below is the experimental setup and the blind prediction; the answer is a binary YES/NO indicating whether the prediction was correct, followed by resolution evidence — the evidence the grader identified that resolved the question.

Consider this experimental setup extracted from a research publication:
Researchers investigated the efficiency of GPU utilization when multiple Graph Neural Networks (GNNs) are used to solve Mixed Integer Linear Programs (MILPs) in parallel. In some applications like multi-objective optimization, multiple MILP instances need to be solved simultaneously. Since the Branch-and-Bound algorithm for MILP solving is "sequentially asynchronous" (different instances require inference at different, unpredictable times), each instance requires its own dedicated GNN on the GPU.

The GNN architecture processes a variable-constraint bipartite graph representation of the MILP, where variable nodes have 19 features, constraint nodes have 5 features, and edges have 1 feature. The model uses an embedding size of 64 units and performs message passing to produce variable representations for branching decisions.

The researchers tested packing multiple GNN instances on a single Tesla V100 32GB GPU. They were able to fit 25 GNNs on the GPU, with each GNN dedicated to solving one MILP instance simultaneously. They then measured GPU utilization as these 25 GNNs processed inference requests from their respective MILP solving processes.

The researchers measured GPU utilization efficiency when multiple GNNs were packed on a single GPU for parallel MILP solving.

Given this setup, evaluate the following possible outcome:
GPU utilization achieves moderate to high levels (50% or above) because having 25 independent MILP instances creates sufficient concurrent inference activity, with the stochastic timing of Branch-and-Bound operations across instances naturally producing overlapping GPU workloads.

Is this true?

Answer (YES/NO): NO